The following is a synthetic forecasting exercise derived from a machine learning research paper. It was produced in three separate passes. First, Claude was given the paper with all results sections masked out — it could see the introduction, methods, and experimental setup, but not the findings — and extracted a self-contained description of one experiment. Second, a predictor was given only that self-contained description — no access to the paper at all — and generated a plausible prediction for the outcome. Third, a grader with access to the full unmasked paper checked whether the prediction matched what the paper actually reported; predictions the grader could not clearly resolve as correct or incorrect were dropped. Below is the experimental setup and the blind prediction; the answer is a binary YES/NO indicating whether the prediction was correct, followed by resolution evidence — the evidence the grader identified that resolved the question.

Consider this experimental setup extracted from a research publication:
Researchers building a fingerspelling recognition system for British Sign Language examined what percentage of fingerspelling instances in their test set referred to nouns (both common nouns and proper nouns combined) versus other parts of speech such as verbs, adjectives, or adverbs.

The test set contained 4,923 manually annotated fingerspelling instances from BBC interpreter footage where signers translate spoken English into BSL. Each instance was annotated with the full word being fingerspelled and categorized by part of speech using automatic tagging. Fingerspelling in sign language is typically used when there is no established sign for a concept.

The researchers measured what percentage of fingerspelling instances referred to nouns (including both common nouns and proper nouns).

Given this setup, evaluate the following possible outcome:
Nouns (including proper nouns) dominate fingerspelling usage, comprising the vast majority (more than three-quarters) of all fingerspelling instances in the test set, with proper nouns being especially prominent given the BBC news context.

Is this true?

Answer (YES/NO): YES